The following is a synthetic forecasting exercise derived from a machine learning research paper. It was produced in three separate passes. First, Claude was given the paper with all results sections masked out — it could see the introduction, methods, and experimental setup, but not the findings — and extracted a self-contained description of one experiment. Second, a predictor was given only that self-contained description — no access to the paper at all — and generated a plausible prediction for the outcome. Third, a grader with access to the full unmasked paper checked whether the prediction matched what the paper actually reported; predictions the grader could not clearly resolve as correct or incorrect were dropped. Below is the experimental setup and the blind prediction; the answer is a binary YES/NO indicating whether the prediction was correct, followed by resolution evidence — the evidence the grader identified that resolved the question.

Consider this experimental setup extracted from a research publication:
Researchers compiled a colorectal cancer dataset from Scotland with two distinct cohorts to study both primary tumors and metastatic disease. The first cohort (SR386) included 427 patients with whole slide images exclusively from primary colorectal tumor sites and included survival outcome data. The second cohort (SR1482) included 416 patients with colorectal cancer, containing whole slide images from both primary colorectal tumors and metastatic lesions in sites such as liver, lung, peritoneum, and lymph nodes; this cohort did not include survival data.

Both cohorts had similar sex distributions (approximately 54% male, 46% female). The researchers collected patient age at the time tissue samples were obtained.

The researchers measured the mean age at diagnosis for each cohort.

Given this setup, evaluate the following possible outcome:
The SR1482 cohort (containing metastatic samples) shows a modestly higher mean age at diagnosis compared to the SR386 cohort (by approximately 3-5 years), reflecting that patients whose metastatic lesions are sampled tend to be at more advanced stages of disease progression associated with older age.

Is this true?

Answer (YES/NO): NO